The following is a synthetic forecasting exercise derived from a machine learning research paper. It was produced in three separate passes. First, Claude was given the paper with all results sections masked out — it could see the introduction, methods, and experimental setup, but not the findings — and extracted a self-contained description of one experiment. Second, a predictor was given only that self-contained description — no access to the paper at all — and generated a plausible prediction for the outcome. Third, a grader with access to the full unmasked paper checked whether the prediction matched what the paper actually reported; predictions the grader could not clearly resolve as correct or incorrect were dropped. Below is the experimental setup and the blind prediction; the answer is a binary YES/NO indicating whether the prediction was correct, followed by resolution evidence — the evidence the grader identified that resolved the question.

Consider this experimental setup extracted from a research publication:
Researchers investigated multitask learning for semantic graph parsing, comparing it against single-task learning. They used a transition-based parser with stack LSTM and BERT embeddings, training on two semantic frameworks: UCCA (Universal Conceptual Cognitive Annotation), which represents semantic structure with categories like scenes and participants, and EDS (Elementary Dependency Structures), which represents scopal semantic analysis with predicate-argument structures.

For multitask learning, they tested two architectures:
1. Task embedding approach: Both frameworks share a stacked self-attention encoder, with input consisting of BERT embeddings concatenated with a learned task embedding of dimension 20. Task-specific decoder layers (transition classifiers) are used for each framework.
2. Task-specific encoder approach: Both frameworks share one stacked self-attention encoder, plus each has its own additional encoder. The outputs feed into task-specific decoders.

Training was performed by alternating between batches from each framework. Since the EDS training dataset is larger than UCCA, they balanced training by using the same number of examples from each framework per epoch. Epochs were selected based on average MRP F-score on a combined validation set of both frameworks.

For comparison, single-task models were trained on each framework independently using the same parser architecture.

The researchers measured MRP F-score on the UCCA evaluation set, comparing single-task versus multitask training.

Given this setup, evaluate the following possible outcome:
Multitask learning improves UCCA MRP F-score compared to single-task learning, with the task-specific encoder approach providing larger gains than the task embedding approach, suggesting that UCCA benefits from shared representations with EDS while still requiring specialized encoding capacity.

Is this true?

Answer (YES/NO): NO